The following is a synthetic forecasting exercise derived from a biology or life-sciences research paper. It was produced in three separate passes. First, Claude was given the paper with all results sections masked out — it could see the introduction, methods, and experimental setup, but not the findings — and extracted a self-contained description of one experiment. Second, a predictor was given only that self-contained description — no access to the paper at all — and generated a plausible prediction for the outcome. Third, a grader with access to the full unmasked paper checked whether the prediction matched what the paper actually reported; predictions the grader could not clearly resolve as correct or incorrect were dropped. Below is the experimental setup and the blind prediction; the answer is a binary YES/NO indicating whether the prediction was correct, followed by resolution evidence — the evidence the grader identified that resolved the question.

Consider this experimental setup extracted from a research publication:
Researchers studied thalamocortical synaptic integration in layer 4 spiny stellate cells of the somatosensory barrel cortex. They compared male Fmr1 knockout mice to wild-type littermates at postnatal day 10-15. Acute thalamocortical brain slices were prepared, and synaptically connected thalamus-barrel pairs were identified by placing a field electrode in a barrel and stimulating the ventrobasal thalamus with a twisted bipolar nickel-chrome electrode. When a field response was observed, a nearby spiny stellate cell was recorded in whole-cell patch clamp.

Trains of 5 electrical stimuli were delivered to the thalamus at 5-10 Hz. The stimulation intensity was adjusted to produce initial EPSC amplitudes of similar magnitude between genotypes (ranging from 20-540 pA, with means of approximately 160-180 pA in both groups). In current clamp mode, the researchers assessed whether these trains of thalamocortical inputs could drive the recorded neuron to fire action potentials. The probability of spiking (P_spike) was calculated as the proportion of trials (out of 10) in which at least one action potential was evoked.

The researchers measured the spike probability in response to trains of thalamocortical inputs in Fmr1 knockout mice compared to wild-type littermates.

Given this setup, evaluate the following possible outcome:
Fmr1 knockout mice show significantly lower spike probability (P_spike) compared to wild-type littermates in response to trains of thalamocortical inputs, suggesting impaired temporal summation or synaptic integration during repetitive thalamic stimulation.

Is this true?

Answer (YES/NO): NO